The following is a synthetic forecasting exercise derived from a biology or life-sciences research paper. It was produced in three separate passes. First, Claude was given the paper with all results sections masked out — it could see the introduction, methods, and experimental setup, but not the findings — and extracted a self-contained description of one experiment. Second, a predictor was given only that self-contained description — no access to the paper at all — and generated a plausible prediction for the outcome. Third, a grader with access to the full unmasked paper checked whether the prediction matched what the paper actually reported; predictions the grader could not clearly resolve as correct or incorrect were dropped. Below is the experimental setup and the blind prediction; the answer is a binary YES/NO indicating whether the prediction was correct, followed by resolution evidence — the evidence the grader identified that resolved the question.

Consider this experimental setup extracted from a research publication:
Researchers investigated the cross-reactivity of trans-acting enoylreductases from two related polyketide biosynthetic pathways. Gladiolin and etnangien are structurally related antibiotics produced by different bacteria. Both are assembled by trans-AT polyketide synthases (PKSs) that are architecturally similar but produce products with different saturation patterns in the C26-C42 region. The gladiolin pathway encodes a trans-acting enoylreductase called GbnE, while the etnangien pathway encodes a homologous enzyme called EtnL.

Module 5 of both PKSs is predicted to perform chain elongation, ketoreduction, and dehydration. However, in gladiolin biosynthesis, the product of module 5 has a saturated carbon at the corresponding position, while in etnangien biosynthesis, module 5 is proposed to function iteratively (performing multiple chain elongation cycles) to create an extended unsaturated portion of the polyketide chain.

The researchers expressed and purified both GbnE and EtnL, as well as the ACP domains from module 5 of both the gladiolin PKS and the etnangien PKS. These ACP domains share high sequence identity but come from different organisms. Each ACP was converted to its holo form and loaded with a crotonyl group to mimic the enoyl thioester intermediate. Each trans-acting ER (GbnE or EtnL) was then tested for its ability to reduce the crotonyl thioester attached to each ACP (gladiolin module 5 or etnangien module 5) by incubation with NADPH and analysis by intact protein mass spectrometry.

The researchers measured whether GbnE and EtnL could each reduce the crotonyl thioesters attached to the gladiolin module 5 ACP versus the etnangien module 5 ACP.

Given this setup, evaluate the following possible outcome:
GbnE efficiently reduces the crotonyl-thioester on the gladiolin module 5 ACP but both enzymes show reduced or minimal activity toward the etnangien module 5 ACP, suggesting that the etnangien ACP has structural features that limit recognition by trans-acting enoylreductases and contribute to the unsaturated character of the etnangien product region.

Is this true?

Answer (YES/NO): NO